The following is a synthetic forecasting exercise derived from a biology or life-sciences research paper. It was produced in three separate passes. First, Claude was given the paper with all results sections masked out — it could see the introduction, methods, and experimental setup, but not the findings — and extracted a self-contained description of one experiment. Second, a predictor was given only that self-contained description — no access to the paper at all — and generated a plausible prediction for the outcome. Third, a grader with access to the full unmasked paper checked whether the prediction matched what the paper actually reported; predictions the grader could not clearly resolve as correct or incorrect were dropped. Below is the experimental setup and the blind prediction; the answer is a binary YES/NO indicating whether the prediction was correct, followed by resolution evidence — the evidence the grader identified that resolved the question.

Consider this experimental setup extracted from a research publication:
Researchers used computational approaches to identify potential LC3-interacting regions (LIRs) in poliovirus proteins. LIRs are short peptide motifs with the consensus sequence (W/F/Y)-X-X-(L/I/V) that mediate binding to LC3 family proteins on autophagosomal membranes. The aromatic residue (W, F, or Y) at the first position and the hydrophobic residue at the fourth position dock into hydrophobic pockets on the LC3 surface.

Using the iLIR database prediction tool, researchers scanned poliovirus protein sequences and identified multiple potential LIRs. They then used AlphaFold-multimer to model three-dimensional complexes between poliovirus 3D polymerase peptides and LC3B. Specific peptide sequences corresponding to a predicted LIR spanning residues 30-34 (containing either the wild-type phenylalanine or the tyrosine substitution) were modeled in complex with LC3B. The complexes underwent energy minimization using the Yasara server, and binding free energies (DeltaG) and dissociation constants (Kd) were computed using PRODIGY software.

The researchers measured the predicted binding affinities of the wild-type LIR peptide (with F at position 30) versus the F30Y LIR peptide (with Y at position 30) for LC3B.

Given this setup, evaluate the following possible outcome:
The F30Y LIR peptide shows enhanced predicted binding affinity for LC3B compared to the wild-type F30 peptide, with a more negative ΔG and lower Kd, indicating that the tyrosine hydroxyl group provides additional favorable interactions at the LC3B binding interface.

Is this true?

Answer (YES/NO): YES